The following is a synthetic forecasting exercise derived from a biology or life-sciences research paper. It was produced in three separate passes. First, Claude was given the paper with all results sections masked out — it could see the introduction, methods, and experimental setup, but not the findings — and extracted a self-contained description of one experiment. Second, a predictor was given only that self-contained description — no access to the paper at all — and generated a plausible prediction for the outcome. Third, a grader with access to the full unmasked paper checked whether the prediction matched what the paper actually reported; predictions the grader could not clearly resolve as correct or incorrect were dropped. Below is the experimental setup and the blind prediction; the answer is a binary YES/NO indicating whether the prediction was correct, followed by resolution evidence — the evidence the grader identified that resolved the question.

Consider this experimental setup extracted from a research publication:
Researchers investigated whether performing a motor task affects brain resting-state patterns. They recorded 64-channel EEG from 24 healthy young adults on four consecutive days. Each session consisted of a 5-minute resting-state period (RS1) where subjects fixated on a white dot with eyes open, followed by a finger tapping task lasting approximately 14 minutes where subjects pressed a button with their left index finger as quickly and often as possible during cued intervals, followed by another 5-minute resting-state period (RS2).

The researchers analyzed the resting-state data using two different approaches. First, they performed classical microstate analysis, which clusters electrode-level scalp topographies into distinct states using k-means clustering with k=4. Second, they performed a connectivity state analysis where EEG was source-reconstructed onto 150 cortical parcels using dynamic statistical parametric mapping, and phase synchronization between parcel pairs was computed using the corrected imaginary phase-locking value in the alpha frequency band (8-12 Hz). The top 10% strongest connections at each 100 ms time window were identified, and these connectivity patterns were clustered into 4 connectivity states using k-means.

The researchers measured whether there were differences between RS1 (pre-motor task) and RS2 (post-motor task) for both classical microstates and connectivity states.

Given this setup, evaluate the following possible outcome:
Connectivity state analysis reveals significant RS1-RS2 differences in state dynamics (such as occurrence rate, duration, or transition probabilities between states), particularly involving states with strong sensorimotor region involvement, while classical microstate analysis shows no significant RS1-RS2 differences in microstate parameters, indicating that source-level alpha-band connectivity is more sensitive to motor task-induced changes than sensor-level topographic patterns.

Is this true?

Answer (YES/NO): NO